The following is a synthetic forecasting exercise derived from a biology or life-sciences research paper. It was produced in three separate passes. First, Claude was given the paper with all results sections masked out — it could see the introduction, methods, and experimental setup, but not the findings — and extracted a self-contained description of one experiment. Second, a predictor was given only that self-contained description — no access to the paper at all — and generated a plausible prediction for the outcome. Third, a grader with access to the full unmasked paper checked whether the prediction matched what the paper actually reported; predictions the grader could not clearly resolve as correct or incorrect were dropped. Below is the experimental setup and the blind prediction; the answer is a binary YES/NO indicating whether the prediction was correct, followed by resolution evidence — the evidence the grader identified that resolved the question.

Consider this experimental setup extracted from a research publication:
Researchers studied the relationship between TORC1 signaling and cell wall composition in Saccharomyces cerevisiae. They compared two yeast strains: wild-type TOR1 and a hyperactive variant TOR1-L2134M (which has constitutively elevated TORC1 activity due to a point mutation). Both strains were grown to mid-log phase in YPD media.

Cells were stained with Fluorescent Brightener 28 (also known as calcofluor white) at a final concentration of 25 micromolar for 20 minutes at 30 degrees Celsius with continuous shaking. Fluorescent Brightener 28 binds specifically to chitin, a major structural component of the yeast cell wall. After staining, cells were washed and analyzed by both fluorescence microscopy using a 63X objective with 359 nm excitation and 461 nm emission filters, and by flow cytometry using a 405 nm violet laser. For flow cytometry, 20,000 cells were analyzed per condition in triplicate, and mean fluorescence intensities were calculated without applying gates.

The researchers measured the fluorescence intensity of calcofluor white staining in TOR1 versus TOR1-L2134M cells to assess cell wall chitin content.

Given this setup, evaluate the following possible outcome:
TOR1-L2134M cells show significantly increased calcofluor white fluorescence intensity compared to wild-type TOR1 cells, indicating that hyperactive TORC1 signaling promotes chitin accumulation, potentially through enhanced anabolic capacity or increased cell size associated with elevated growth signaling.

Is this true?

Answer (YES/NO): NO